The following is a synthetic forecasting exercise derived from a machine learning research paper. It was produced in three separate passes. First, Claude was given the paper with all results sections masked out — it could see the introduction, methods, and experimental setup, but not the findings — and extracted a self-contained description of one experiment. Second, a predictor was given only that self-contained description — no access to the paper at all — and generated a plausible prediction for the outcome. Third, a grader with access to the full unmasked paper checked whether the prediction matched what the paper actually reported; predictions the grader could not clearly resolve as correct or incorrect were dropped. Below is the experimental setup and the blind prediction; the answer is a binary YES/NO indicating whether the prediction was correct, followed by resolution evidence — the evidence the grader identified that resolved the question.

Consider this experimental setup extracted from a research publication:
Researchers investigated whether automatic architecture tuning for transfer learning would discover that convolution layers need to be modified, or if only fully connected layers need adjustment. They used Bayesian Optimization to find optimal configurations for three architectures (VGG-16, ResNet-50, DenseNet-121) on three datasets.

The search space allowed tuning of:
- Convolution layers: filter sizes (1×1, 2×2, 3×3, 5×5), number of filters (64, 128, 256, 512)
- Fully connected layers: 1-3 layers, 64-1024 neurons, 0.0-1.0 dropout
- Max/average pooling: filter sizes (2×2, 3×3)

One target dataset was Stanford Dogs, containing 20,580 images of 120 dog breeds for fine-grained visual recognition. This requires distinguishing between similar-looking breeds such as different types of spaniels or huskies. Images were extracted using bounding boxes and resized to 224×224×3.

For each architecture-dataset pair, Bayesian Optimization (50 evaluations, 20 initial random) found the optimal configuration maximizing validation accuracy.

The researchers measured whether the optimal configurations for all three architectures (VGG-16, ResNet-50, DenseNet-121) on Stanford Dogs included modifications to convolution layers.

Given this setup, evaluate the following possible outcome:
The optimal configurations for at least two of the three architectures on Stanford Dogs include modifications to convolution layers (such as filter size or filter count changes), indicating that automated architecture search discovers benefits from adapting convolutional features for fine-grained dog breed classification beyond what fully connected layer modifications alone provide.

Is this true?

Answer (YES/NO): NO